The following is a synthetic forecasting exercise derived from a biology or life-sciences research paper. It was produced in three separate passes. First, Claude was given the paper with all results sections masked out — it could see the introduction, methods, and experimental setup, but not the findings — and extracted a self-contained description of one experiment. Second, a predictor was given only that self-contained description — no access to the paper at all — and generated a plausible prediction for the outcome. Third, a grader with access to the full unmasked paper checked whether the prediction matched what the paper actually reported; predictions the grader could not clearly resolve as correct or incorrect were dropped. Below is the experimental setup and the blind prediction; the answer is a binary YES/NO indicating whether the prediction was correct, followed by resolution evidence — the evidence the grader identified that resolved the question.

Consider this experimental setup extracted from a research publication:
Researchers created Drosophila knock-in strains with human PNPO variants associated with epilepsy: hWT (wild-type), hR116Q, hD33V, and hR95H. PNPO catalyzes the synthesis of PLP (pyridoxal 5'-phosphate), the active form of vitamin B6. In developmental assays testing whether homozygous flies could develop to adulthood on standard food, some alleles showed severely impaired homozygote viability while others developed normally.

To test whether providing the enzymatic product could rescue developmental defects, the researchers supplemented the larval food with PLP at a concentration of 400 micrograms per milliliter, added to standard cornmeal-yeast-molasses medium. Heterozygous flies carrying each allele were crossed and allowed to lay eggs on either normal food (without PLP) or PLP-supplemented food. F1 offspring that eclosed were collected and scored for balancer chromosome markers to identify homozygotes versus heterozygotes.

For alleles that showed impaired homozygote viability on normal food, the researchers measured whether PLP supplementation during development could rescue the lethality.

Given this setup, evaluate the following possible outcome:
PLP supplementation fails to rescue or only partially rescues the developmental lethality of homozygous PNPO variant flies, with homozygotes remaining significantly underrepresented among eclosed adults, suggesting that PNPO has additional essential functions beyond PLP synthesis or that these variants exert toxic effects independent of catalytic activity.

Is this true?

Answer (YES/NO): NO